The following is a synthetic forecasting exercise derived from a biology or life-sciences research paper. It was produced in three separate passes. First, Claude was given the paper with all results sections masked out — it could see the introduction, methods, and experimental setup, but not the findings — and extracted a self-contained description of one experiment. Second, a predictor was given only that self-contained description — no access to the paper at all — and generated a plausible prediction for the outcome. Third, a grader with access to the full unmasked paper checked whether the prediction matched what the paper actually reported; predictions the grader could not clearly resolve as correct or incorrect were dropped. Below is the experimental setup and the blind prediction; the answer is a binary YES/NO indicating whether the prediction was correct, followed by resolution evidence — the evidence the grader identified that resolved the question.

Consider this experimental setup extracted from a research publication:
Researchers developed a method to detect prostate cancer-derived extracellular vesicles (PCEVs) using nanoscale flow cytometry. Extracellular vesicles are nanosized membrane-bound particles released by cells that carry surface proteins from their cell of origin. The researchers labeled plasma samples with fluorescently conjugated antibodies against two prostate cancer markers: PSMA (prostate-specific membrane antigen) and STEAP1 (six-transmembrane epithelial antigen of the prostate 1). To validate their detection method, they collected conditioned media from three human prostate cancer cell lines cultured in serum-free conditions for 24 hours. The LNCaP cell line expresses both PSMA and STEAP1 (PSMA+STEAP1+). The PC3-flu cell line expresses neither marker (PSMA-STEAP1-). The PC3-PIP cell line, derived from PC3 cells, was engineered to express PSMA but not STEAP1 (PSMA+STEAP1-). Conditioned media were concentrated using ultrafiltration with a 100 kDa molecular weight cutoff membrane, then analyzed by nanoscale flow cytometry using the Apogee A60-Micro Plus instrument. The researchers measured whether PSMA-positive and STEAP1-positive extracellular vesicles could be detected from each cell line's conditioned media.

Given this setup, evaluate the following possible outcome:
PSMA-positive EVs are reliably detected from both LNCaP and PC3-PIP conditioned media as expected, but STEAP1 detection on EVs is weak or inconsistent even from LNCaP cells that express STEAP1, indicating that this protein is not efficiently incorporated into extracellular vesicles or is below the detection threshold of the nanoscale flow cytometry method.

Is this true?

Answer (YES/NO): NO